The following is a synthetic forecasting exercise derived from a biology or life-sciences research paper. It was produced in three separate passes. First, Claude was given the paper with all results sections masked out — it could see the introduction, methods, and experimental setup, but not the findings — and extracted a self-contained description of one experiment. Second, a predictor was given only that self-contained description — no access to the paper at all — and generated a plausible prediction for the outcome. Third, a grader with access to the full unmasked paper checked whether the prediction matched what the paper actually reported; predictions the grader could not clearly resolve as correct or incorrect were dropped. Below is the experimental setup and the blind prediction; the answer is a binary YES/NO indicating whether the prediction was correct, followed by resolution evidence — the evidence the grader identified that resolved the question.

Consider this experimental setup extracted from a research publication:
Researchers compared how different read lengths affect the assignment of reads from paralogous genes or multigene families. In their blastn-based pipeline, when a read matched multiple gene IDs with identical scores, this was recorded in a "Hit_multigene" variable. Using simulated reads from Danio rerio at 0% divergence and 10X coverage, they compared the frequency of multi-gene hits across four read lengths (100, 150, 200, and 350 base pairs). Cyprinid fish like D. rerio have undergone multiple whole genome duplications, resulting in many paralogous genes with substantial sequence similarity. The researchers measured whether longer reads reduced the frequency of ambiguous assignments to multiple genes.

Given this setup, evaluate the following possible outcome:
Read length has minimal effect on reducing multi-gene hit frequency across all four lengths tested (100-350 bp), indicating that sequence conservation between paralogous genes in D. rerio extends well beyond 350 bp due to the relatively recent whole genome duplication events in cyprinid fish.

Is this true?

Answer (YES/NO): NO